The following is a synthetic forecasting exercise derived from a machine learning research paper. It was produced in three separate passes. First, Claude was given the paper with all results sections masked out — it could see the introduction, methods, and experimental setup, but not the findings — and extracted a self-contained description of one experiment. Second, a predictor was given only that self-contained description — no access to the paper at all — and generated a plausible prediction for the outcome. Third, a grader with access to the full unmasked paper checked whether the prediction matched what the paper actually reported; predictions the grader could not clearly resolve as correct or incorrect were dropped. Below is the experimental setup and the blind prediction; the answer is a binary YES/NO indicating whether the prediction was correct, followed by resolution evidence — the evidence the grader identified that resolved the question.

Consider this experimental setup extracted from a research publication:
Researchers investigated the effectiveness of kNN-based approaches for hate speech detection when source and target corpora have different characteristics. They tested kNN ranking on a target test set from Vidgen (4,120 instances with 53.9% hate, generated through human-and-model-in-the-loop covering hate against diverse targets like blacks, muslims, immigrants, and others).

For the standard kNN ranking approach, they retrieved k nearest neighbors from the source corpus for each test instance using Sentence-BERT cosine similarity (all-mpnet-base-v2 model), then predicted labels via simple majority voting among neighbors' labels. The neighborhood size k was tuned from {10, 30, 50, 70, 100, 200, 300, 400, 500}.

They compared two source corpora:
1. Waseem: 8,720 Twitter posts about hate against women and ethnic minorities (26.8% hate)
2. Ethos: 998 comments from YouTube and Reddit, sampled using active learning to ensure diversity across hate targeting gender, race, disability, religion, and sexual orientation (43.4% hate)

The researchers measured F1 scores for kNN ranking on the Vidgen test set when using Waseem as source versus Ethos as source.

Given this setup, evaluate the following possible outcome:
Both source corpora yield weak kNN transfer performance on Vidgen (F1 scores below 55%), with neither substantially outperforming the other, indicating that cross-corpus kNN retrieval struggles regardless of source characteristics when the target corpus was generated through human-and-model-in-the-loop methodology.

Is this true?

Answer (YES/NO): NO